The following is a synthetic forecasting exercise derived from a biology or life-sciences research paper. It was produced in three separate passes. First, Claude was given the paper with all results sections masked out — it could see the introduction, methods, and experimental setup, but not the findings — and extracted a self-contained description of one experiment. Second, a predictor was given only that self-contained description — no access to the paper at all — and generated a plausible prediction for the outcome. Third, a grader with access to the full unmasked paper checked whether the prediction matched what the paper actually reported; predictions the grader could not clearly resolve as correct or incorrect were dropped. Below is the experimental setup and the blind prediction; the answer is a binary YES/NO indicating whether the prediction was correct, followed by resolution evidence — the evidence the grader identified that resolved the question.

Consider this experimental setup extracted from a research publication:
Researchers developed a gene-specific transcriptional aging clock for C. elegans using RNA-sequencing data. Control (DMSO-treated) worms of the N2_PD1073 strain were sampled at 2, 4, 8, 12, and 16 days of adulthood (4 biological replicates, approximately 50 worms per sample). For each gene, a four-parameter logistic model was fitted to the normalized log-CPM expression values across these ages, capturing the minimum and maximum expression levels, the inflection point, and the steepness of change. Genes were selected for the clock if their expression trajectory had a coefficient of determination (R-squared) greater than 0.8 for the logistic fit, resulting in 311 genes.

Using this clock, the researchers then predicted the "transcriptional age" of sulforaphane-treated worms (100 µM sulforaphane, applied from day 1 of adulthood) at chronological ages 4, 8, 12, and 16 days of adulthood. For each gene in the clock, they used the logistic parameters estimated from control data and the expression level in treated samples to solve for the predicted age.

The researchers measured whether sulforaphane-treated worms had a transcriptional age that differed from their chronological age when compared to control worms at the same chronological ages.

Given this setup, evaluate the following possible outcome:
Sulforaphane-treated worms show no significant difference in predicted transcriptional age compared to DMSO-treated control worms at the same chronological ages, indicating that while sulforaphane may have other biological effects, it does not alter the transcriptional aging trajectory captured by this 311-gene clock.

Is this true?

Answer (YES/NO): NO